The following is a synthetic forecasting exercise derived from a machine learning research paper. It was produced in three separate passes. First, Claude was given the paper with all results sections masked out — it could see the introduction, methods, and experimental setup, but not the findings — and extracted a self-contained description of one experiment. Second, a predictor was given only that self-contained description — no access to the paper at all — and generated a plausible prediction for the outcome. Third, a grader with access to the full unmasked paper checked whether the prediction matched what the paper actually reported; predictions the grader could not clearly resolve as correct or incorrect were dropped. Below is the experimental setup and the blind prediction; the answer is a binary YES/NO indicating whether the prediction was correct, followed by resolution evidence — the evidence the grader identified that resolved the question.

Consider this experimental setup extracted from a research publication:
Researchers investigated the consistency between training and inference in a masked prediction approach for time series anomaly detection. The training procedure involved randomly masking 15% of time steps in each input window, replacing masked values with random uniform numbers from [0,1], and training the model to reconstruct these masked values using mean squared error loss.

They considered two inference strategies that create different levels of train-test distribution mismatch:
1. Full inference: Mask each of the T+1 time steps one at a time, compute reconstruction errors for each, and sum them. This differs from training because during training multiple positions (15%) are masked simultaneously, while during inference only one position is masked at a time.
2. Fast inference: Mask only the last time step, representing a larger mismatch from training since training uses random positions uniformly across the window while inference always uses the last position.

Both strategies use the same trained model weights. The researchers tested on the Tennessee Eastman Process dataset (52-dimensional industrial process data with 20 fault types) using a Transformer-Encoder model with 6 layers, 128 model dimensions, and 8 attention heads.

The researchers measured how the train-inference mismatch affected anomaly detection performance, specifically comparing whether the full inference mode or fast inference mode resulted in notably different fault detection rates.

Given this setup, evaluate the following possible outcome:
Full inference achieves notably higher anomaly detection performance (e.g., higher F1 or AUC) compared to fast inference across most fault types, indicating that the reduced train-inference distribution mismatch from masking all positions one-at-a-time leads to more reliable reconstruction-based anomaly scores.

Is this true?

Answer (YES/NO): YES